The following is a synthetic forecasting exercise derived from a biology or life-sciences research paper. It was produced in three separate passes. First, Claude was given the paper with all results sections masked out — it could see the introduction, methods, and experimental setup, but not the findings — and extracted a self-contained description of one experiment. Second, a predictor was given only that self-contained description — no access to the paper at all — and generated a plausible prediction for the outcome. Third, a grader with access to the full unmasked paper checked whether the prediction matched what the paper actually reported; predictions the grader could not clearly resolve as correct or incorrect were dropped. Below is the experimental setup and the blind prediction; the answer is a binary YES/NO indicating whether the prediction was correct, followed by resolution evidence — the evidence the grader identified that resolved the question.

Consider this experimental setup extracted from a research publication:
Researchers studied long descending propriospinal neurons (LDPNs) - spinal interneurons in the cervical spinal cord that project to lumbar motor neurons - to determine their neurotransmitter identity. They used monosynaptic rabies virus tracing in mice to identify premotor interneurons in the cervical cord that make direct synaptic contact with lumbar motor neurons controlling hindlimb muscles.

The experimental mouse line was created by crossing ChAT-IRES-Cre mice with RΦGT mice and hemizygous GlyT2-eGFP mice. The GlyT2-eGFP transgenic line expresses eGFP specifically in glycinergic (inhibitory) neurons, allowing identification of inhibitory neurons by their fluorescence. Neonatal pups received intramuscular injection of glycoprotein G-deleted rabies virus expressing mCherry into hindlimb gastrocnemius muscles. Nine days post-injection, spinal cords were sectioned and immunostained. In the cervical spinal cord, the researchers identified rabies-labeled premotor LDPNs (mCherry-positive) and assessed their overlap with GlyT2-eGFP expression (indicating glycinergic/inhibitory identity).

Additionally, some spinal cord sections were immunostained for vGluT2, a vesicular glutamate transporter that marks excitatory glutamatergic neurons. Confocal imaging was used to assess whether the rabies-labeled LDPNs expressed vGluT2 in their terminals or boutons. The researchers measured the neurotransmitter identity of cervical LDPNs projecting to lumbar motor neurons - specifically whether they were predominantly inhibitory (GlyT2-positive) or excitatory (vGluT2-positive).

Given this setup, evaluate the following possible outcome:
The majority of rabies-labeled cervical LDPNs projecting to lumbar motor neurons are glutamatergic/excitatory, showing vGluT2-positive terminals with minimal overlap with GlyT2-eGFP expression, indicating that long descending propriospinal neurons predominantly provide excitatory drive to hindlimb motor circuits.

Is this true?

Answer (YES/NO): NO